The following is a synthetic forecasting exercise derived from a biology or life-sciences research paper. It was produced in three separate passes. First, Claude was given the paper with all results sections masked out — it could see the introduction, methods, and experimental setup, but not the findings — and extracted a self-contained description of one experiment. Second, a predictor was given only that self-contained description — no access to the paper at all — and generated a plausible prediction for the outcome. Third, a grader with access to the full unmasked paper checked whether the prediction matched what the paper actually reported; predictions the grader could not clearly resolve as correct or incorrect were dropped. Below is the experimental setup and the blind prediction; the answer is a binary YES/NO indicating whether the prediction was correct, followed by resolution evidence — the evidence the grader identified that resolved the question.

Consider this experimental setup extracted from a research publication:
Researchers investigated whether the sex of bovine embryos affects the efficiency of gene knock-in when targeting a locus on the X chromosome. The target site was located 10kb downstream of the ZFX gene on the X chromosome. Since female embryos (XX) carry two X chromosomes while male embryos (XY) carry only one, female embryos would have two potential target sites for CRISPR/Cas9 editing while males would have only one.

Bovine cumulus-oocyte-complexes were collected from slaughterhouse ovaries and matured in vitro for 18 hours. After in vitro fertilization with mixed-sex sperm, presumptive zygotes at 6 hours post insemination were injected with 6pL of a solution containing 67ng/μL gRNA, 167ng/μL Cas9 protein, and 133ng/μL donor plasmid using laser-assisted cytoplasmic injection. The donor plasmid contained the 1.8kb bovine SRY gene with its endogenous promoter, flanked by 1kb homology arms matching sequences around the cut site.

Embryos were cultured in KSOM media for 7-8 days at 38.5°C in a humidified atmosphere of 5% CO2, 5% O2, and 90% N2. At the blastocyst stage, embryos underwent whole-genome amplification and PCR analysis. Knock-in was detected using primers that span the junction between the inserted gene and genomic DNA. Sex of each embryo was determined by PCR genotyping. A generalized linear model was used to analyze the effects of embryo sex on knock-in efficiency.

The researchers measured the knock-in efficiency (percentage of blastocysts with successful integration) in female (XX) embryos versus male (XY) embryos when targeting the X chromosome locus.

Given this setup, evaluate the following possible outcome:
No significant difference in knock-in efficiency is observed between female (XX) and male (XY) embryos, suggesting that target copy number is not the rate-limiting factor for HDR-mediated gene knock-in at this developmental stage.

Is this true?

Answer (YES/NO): YES